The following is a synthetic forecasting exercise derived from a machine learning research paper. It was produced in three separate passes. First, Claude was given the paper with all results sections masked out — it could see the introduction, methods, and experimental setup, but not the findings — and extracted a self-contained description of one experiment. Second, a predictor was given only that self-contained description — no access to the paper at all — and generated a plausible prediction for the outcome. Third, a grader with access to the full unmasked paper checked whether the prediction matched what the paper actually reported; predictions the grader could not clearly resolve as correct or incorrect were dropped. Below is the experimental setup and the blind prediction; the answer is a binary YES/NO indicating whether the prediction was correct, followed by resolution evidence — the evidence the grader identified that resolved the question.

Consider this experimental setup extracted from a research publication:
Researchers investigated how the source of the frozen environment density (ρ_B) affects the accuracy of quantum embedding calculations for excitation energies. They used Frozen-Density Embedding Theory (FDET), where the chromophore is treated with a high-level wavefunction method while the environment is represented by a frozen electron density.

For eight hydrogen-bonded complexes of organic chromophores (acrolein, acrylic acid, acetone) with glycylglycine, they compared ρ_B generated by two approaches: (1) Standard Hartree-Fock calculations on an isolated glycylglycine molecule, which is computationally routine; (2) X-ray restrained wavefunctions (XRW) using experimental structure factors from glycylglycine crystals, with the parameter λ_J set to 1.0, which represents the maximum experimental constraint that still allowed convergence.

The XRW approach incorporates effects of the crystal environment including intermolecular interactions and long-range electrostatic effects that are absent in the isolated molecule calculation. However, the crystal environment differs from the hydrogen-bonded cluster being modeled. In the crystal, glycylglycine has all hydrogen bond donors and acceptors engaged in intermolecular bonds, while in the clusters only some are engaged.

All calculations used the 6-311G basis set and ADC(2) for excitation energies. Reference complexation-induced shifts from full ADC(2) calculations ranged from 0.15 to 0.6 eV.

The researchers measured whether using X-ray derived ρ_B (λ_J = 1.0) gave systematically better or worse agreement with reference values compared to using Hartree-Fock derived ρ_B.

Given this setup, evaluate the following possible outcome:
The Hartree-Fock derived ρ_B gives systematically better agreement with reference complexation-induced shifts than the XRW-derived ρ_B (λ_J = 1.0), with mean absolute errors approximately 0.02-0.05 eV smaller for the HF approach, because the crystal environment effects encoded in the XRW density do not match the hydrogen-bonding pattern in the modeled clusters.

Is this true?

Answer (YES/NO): YES